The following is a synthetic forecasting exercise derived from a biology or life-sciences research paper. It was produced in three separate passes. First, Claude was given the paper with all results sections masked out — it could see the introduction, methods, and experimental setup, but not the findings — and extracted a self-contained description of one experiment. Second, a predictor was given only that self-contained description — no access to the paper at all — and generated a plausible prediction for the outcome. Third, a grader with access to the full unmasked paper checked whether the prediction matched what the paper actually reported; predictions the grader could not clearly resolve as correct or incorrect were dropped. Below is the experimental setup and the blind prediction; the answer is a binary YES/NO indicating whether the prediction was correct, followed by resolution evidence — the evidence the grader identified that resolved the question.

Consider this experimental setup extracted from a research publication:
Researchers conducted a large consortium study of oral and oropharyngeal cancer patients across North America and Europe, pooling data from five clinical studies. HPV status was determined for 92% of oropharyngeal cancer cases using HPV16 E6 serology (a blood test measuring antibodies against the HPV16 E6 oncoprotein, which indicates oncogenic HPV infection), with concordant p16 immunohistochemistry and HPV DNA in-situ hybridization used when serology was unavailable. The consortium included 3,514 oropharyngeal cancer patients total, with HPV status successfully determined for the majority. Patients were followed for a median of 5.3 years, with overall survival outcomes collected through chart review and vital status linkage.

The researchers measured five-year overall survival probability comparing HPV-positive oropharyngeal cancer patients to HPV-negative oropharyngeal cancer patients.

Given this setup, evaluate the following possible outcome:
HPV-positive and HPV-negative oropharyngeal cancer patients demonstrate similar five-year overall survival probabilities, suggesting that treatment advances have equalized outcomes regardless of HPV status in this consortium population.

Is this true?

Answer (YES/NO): NO